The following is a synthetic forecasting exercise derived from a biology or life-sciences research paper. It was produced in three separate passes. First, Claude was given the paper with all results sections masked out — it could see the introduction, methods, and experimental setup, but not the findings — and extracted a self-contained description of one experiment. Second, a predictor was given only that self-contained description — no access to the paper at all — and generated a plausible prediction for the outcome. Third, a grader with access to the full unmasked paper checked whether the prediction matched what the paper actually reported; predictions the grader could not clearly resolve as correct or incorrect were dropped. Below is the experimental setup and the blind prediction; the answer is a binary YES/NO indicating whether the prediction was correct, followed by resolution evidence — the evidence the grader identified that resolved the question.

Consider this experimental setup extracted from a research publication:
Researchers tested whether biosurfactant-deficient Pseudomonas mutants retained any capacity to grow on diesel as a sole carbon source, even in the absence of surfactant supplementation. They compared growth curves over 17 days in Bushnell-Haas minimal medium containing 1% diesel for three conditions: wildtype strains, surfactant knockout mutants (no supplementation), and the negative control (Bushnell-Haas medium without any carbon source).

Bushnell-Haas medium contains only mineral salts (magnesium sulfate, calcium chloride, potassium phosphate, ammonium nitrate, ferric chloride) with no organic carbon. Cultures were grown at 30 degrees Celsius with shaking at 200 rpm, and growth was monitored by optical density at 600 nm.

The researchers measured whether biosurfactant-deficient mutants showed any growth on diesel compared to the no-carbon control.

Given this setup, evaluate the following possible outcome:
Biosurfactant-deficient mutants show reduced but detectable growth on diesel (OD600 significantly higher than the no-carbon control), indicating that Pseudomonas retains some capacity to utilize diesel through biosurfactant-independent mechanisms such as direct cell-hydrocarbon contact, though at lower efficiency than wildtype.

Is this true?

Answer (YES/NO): YES